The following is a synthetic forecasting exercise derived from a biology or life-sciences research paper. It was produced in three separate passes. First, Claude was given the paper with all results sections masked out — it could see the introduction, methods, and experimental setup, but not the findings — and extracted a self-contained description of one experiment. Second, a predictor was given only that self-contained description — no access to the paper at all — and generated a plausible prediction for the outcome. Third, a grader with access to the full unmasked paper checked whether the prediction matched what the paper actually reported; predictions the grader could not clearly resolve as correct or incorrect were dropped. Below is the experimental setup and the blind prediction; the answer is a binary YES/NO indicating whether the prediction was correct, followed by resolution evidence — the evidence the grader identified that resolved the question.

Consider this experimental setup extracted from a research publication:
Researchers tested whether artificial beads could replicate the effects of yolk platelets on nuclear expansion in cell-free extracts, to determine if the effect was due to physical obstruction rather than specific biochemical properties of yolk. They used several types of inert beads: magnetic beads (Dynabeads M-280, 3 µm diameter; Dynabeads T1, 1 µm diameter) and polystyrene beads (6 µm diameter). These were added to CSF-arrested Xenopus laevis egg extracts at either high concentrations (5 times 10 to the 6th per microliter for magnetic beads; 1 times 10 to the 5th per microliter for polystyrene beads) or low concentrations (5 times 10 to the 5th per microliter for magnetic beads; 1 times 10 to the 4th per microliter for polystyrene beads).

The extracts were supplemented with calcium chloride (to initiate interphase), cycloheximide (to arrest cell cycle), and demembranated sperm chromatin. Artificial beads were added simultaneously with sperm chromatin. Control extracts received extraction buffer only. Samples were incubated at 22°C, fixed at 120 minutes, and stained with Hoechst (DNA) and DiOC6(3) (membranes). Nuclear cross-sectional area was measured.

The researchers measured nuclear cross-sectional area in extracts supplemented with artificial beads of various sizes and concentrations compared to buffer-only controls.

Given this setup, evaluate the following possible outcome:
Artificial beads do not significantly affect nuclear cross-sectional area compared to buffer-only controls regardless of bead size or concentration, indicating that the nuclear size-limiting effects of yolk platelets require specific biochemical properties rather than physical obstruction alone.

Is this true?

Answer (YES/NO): NO